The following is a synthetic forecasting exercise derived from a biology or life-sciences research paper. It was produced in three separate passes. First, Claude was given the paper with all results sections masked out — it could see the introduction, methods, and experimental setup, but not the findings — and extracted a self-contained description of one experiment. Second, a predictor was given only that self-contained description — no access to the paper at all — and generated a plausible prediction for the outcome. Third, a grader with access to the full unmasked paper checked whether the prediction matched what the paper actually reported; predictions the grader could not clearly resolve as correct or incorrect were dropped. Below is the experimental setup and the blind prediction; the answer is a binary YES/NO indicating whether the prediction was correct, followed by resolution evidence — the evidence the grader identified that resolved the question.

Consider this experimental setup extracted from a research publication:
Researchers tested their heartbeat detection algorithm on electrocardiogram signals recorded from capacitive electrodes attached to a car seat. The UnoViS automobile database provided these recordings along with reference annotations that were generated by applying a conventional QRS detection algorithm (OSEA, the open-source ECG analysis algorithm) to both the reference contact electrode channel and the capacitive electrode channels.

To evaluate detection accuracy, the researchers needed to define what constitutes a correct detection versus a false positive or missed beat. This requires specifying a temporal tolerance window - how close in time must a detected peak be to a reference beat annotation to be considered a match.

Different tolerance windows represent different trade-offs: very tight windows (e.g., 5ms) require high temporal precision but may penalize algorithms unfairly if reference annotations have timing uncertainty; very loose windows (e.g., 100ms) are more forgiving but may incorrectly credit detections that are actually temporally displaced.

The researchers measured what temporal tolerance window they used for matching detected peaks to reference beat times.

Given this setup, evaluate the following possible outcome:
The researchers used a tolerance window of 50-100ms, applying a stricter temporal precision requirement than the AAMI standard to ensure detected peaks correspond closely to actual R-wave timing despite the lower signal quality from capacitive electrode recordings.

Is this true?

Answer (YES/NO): NO